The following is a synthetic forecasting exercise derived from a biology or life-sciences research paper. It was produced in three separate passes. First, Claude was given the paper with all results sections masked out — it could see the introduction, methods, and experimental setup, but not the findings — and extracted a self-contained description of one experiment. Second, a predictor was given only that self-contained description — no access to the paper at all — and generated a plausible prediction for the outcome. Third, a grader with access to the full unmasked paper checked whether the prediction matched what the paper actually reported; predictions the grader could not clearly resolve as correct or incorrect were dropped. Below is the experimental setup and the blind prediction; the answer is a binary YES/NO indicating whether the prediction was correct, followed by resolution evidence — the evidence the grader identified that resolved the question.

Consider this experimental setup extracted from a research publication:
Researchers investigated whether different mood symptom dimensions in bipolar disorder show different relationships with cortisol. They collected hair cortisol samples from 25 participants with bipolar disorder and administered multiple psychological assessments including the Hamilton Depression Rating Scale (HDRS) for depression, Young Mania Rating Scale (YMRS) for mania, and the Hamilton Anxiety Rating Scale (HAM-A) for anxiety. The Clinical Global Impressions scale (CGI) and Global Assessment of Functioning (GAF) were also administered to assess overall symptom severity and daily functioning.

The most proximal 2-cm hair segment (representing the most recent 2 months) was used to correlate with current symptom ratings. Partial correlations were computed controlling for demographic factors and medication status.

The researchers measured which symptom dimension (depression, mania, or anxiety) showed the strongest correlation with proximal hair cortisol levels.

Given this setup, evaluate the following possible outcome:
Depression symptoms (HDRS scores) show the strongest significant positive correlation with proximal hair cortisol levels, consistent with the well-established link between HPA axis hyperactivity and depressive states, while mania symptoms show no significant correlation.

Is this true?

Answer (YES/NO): YES